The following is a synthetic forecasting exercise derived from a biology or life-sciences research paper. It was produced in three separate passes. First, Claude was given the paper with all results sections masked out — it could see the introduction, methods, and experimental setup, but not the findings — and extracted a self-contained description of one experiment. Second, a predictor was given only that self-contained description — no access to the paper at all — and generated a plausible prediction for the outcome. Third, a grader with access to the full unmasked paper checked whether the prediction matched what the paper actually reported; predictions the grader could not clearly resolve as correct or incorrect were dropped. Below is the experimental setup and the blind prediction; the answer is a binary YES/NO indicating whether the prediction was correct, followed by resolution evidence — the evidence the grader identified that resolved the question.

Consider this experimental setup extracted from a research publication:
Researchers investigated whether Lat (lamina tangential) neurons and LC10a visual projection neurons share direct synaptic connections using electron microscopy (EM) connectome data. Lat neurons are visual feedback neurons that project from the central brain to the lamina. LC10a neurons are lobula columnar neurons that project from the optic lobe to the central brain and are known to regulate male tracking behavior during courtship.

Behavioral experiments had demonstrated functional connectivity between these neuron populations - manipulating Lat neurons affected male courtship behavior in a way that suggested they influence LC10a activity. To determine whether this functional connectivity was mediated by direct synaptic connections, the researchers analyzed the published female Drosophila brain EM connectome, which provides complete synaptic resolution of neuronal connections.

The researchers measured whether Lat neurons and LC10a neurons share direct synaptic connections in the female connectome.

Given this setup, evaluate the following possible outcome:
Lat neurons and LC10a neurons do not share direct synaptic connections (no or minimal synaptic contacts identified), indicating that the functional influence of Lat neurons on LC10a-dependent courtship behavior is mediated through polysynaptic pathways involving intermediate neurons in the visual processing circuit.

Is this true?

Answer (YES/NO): YES